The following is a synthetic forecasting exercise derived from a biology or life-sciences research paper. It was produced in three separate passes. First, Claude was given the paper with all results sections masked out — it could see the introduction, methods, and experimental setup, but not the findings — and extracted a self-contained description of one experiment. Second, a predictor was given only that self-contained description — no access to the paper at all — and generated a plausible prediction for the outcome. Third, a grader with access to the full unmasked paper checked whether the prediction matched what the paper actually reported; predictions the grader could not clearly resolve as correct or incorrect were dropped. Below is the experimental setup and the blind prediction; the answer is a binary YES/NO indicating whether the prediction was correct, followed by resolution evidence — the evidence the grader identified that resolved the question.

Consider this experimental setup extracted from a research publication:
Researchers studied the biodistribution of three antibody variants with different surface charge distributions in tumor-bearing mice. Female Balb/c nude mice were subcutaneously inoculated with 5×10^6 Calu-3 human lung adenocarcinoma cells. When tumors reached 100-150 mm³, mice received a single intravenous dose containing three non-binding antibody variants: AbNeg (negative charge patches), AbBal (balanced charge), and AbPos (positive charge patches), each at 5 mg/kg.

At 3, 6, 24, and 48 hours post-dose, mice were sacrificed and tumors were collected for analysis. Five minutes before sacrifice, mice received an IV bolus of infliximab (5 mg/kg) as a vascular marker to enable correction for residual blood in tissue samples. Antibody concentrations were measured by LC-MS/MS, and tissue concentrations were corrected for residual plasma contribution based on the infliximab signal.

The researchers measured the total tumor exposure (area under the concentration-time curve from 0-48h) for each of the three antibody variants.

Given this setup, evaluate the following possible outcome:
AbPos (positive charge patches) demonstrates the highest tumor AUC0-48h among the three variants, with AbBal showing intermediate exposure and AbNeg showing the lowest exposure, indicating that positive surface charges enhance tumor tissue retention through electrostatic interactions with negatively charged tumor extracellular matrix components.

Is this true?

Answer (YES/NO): NO